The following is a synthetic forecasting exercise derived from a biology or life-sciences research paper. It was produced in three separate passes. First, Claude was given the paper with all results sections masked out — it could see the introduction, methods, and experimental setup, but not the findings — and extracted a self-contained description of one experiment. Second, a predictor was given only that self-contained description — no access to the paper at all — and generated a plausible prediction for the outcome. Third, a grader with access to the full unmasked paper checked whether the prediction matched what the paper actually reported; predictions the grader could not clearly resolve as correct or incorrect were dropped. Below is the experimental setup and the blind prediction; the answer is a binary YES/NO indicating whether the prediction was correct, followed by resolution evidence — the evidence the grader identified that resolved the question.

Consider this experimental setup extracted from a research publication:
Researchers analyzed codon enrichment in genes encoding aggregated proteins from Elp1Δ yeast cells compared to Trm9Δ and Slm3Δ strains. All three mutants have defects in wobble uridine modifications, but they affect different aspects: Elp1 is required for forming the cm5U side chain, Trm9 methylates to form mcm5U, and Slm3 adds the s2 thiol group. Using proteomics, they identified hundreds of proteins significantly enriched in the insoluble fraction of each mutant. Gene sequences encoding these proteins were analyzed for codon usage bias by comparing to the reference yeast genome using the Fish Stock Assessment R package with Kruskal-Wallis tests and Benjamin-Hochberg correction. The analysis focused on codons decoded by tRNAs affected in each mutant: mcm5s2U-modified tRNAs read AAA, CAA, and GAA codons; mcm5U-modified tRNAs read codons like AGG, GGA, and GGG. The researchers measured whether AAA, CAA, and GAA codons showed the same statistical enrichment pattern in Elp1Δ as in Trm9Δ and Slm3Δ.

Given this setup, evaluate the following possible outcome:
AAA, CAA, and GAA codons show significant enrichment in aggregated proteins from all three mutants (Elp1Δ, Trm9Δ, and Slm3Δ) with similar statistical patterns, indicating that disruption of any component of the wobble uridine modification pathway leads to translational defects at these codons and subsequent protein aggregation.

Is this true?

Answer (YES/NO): NO